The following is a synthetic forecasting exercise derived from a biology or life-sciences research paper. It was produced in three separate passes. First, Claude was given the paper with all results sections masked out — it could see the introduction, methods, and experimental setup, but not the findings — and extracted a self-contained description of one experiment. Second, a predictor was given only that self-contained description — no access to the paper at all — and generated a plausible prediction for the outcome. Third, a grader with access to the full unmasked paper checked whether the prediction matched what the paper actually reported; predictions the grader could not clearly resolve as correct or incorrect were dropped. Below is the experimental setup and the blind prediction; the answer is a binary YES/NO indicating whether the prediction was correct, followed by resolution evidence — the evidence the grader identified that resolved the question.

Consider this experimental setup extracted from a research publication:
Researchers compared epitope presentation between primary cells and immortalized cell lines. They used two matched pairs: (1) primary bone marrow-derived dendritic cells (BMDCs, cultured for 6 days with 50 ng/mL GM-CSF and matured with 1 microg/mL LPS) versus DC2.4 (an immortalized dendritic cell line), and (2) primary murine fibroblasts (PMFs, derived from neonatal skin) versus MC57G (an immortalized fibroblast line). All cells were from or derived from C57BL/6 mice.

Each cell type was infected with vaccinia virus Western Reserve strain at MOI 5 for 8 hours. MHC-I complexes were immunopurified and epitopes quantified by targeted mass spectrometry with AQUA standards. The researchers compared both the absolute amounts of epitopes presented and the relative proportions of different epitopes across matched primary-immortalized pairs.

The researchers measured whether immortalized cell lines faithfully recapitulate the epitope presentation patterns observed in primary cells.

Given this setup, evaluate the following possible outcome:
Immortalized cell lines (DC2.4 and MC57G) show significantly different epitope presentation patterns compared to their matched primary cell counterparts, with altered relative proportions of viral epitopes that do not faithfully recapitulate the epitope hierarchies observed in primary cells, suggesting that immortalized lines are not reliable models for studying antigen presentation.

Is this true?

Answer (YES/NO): NO